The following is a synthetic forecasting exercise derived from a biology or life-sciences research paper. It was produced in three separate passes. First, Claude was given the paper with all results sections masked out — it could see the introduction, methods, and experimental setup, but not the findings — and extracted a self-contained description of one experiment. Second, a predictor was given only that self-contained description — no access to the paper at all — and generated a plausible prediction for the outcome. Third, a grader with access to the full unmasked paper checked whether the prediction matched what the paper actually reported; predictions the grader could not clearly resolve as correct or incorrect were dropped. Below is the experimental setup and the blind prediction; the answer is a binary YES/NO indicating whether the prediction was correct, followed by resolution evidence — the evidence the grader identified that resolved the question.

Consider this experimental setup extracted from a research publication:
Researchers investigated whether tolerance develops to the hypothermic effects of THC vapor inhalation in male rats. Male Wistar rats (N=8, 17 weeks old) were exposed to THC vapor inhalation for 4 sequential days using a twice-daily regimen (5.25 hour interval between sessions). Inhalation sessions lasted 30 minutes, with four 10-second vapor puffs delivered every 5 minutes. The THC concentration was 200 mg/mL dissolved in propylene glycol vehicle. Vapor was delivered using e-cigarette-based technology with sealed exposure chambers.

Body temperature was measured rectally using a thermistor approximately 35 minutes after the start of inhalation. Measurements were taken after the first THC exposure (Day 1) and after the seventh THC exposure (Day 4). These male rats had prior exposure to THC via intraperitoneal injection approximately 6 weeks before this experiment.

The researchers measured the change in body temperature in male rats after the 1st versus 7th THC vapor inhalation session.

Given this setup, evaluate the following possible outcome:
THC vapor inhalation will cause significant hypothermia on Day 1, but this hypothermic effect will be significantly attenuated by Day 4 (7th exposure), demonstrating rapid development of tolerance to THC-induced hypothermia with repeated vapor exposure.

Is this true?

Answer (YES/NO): NO